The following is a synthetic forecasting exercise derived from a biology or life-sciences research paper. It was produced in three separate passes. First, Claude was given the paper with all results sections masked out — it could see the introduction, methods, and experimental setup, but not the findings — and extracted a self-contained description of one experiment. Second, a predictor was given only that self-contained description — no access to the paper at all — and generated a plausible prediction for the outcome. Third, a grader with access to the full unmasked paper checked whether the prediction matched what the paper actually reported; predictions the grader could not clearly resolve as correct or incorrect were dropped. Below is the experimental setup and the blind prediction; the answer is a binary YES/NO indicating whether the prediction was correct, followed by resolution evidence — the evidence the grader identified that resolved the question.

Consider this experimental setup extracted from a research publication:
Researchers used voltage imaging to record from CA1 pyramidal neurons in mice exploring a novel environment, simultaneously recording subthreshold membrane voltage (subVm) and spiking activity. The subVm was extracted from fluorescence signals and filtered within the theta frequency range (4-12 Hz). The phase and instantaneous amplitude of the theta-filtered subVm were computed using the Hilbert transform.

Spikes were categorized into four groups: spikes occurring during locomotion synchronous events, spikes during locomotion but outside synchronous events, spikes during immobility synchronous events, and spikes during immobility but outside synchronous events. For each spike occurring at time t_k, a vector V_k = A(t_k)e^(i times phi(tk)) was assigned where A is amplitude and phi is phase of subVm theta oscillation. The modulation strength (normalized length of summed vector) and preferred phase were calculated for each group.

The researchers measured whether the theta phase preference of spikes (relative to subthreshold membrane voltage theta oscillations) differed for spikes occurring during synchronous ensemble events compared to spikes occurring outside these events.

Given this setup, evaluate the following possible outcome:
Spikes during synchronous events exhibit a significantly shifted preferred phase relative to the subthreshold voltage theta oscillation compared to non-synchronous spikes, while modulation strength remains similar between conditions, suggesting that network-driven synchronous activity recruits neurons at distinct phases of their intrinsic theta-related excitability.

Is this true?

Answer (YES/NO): NO